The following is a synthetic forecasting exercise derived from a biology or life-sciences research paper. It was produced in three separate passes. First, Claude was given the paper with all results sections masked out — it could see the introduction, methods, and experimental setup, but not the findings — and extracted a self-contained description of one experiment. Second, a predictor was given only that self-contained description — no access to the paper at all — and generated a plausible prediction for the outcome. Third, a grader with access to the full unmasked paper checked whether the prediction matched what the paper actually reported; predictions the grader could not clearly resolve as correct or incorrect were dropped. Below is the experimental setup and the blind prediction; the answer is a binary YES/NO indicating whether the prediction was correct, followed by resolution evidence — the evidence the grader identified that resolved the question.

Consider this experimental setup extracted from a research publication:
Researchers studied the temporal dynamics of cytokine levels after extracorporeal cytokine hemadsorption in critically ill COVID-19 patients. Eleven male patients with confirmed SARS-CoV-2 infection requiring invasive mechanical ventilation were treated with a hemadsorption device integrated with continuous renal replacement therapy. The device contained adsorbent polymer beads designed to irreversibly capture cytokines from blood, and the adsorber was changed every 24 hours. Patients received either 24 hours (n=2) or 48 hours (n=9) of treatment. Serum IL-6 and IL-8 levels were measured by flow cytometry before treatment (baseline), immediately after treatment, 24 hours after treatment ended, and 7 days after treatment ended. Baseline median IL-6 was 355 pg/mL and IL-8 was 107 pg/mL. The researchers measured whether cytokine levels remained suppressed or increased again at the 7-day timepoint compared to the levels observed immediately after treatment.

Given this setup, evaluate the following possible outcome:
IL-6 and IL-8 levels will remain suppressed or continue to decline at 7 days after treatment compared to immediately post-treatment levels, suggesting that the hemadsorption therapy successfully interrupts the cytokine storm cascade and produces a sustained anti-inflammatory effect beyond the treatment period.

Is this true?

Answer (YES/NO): NO